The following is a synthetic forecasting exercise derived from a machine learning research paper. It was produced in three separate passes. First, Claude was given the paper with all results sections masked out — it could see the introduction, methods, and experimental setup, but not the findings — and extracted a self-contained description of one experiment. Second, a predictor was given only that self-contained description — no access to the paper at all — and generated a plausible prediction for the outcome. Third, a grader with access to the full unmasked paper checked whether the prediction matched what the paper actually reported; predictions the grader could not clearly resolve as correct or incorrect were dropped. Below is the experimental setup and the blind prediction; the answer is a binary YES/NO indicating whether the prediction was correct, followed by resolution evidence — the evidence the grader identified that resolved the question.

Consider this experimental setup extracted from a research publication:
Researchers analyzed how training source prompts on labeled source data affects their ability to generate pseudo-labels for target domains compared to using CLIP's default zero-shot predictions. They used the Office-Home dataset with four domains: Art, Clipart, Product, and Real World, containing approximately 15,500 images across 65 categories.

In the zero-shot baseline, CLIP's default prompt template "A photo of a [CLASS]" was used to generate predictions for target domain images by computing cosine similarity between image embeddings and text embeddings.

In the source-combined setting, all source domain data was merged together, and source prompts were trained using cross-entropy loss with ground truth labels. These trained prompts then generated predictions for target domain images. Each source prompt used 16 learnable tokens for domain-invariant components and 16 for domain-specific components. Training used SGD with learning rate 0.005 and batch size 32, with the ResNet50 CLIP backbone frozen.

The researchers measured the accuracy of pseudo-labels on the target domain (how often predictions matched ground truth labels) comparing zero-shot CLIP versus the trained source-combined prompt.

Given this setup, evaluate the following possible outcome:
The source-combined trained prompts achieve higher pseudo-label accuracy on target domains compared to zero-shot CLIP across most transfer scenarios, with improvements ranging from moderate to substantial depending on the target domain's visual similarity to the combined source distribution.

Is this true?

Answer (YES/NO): YES